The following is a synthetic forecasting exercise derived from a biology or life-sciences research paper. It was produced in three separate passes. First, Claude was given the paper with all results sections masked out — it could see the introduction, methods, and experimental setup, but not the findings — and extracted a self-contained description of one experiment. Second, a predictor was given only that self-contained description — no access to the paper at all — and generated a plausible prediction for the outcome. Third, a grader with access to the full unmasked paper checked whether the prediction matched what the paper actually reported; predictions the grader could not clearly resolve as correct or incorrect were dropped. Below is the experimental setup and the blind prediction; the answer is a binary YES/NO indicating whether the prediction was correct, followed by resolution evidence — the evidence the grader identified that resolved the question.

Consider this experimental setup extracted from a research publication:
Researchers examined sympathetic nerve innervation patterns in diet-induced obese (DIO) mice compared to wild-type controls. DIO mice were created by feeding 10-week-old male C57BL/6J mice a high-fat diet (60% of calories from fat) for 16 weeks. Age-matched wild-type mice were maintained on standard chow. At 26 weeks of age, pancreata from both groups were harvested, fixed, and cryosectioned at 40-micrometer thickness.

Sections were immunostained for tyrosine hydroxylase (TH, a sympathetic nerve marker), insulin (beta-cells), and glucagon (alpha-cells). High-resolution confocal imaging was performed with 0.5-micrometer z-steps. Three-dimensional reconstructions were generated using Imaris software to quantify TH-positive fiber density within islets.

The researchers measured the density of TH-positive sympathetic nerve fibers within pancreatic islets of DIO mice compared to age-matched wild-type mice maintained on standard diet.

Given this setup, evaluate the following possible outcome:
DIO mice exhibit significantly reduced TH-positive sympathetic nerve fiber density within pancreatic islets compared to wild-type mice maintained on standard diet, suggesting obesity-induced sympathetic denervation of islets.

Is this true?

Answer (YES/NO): YES